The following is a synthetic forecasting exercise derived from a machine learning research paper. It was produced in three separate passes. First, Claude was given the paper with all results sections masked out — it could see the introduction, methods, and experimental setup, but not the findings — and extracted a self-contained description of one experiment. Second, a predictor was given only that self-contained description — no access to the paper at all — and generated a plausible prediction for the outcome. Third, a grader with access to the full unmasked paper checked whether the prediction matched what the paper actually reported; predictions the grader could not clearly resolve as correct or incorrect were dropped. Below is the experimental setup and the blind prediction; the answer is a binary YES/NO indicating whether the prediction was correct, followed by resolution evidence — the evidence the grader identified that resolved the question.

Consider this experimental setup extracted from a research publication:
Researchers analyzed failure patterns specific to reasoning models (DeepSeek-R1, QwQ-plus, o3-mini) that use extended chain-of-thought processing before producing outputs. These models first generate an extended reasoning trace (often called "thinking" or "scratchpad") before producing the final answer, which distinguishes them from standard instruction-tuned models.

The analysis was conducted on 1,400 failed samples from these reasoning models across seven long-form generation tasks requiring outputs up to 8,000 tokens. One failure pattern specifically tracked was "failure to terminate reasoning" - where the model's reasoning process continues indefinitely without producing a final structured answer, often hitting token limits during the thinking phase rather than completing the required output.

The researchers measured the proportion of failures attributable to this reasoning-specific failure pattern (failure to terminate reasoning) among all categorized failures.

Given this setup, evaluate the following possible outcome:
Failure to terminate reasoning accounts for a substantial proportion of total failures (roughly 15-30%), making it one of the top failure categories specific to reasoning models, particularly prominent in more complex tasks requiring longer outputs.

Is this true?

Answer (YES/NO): YES